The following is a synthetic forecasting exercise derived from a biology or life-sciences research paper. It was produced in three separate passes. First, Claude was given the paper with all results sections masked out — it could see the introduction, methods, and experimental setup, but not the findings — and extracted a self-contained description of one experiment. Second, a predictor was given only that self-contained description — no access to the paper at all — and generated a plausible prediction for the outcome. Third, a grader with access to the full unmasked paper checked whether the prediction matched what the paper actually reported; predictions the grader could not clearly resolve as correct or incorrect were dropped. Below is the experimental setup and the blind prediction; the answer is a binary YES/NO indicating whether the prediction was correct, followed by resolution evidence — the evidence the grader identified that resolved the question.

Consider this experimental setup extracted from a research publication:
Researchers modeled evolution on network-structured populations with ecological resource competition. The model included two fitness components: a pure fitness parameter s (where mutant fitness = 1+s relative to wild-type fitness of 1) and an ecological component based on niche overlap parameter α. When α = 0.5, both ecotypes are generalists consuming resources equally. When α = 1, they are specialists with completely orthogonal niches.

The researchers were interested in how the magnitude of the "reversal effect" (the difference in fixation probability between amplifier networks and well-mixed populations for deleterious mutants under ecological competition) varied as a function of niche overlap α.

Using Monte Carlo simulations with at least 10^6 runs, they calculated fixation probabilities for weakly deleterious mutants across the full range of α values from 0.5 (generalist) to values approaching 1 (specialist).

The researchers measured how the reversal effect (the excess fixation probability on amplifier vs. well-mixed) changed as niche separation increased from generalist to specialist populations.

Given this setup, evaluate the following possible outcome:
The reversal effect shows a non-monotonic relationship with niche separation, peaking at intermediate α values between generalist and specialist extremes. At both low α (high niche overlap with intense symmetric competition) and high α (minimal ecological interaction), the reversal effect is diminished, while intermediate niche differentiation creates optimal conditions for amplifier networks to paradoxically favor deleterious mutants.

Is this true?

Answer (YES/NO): YES